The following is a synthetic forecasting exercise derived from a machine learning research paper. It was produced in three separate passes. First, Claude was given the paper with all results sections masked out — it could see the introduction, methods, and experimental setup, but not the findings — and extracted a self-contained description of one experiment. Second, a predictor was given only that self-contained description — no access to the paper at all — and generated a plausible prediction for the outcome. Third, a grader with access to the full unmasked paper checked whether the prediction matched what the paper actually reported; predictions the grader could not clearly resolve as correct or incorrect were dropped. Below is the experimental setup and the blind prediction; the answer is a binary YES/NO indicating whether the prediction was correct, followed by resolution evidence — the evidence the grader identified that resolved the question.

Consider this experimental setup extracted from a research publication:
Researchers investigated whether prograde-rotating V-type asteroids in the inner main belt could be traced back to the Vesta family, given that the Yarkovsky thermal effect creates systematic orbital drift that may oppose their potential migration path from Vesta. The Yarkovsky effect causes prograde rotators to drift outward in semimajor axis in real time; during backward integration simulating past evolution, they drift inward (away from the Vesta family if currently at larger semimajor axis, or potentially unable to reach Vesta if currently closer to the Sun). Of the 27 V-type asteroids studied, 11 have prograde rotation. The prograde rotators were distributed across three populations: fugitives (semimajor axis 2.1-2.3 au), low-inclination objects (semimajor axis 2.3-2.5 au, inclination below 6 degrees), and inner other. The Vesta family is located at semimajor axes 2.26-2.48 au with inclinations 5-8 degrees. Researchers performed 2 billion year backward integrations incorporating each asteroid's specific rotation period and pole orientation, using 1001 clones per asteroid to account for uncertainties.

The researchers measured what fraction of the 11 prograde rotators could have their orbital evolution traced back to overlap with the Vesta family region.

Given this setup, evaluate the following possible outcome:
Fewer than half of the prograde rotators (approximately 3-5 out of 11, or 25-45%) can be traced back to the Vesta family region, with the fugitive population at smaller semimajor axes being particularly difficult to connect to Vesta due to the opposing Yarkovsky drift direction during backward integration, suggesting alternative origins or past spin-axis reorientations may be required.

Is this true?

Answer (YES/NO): NO